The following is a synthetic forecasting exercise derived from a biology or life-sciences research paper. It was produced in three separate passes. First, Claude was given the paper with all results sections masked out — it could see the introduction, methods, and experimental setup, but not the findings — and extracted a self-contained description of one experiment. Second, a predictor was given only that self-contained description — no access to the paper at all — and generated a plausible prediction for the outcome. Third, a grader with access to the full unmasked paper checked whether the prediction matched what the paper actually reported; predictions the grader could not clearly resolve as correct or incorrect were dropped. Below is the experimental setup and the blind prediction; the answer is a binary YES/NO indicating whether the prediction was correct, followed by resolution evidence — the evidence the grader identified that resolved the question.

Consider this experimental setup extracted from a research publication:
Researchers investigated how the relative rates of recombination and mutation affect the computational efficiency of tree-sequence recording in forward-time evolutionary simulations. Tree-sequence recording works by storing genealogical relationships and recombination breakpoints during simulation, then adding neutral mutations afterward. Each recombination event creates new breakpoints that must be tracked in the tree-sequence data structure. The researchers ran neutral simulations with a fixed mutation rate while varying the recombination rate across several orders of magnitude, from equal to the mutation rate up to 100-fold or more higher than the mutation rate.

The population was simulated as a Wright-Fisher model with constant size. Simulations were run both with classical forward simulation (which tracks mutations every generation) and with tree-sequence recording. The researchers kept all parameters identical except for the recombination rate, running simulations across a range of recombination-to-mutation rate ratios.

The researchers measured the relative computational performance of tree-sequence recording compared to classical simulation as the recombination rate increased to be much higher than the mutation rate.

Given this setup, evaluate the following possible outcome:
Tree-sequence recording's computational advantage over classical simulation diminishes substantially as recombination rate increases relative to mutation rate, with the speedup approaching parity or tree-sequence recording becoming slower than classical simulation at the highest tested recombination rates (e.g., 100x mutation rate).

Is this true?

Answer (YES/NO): YES